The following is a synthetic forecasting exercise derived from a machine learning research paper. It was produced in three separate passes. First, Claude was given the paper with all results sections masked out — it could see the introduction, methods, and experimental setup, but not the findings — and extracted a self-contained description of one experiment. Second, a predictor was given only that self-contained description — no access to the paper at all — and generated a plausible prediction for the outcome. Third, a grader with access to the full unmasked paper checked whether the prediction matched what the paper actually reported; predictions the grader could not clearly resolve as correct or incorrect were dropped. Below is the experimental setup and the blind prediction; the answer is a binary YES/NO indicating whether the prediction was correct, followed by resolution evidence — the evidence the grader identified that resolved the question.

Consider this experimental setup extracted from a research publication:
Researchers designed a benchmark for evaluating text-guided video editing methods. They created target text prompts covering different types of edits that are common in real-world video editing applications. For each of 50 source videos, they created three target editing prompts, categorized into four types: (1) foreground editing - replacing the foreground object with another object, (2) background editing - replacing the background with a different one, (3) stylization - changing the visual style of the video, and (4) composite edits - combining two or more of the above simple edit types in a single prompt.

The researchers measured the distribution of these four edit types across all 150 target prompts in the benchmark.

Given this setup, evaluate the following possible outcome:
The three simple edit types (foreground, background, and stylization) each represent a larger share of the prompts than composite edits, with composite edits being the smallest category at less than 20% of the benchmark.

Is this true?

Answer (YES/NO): YES